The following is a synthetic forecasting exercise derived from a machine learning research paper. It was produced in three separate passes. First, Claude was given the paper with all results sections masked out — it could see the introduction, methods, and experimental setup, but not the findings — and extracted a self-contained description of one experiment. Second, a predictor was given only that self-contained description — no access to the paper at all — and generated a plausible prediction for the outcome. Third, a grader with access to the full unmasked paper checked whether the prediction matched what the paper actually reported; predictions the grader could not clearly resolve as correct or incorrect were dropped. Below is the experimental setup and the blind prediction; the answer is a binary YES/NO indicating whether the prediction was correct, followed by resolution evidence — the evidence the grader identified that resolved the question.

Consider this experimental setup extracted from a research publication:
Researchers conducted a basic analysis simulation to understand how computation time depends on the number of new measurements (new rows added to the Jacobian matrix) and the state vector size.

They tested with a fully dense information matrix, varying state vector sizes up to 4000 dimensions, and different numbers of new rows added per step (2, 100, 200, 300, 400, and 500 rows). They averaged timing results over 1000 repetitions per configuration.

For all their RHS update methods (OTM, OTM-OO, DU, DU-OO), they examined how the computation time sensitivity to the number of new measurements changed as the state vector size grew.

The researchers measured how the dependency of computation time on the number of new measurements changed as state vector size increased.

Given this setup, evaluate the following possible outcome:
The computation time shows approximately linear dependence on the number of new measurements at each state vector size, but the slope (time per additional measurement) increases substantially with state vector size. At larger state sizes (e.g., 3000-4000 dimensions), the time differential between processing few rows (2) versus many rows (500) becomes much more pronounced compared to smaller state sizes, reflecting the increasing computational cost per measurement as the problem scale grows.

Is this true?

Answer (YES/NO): NO